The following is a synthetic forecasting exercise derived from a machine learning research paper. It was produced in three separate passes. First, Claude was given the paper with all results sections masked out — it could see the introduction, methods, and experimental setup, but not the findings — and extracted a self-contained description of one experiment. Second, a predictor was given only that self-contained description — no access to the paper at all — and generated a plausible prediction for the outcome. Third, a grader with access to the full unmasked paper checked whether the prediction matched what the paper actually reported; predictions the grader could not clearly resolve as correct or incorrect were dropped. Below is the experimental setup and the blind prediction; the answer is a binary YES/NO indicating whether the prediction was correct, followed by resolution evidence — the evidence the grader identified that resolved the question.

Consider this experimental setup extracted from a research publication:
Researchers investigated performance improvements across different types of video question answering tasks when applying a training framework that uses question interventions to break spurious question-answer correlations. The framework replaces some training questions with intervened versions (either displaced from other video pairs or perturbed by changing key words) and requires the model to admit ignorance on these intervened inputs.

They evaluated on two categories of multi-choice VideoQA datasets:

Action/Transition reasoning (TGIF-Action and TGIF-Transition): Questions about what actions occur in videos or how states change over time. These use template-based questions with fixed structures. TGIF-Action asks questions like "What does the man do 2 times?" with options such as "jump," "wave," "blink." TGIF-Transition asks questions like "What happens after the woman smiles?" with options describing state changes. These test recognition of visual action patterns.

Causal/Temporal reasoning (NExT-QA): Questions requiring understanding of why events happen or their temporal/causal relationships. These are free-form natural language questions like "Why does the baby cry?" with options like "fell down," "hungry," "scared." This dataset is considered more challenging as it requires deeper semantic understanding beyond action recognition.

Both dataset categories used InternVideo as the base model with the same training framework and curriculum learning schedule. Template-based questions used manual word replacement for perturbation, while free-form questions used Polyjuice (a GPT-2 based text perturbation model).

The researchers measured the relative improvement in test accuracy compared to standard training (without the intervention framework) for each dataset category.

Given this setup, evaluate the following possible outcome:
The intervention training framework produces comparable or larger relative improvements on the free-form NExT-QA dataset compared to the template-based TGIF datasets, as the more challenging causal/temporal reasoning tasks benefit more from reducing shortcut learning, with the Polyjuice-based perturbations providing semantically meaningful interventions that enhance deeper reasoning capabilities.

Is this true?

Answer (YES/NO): YES